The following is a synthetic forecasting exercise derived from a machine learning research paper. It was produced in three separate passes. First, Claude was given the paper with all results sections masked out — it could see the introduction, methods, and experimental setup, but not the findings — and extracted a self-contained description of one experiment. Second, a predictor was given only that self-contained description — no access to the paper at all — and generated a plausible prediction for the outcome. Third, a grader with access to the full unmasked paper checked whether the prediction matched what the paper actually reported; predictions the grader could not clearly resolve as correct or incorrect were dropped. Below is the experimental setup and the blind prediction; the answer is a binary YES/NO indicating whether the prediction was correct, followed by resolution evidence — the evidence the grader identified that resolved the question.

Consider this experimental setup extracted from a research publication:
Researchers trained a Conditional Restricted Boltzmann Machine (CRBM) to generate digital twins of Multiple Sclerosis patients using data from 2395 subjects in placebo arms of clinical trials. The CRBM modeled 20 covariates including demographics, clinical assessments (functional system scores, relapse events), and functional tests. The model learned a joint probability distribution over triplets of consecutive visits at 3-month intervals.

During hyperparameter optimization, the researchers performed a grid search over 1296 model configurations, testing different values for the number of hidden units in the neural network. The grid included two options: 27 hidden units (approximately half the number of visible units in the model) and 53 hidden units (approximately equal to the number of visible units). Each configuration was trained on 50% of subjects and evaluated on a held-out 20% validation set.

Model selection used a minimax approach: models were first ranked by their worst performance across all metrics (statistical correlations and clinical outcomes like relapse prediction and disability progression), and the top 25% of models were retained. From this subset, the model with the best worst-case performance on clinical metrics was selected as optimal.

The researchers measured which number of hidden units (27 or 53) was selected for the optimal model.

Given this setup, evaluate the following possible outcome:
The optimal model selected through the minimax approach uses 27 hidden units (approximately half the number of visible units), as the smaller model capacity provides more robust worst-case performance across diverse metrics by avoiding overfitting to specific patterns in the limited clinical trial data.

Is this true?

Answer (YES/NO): YES